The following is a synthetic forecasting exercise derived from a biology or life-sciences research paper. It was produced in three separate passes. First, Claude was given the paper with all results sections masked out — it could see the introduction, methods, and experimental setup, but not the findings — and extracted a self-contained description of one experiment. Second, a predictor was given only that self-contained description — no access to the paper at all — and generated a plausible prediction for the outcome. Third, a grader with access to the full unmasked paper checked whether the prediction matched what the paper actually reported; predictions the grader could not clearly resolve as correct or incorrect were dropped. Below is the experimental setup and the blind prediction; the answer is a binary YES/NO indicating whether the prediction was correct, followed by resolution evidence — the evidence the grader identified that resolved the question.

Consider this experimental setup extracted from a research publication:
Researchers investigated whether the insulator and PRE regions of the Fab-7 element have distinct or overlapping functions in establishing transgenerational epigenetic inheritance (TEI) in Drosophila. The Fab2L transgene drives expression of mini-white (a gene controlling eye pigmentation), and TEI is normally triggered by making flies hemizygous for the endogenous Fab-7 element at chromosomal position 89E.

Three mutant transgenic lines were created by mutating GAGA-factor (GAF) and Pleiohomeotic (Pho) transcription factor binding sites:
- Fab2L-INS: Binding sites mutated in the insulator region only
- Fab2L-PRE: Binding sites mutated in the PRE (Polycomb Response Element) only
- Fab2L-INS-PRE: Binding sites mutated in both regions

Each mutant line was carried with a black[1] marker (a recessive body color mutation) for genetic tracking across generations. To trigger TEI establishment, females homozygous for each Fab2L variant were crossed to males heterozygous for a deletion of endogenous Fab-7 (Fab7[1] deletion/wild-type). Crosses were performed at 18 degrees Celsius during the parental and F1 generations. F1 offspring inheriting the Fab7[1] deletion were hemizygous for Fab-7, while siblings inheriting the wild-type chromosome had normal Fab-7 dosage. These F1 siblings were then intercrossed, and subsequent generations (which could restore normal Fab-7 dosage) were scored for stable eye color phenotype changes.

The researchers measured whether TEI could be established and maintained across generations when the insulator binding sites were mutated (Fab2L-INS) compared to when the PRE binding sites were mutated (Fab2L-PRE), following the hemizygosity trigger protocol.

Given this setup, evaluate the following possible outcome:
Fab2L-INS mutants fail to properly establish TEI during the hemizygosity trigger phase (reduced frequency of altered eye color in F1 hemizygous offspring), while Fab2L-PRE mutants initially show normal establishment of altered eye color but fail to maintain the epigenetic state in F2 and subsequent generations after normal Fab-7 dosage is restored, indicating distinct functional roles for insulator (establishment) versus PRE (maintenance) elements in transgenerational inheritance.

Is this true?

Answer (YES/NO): NO